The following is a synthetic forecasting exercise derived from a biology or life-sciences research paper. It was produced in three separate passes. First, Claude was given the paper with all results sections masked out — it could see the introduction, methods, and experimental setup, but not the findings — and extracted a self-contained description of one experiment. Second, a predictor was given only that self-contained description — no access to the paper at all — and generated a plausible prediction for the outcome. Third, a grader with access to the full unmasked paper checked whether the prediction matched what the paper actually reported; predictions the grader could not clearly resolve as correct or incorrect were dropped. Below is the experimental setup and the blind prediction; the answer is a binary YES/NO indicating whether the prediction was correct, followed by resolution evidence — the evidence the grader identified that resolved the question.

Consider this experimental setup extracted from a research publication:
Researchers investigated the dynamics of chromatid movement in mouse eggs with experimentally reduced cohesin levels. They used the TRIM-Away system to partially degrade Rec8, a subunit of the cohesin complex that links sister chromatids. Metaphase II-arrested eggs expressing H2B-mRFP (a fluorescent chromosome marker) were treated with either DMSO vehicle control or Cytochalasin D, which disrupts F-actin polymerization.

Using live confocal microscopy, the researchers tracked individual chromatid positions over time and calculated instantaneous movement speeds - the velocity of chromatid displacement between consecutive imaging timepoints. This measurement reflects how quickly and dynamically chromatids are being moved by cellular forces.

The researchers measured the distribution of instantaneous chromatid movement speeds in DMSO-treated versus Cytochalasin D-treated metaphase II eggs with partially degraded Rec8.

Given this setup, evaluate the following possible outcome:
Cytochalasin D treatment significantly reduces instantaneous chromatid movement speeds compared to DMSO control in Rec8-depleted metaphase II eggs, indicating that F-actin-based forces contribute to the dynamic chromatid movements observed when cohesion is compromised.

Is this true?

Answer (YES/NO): NO